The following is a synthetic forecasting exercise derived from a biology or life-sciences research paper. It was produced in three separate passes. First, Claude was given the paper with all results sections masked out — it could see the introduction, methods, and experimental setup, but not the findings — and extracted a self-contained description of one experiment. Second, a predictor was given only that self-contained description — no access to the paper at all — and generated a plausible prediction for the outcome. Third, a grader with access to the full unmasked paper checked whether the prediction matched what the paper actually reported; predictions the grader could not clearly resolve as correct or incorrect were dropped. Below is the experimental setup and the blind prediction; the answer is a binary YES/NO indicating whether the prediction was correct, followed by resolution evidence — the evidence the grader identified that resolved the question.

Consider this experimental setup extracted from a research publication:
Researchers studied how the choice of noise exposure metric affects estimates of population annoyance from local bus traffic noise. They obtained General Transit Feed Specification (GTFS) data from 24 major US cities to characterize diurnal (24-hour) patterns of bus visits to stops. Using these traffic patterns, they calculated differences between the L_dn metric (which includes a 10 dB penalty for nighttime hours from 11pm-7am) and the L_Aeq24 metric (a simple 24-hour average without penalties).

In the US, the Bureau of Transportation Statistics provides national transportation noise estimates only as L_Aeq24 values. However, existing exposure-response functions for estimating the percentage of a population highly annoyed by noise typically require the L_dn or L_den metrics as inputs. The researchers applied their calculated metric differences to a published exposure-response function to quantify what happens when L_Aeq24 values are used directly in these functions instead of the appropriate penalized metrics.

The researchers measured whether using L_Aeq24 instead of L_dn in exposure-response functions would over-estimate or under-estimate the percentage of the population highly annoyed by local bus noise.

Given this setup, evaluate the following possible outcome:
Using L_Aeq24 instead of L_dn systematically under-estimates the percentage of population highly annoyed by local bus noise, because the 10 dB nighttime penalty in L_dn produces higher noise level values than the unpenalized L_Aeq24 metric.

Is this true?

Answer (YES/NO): YES